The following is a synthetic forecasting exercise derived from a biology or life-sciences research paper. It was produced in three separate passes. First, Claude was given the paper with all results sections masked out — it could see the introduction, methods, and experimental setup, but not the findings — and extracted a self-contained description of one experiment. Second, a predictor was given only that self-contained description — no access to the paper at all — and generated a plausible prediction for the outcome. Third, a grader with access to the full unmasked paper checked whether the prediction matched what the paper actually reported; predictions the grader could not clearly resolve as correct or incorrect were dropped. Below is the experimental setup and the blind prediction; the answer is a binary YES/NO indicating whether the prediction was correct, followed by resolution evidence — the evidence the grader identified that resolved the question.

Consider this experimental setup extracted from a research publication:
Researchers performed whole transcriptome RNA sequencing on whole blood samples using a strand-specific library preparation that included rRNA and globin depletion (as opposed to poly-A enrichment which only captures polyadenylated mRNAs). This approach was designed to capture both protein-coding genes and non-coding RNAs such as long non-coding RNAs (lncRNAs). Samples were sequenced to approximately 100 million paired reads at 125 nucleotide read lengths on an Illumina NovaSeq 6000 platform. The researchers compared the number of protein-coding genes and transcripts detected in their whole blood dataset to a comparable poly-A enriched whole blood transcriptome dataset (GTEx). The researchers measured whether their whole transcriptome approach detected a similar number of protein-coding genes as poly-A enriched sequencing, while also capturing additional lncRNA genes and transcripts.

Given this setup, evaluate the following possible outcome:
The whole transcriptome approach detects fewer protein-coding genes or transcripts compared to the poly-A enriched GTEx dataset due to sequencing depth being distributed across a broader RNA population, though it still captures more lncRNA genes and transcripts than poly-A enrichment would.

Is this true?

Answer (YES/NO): NO